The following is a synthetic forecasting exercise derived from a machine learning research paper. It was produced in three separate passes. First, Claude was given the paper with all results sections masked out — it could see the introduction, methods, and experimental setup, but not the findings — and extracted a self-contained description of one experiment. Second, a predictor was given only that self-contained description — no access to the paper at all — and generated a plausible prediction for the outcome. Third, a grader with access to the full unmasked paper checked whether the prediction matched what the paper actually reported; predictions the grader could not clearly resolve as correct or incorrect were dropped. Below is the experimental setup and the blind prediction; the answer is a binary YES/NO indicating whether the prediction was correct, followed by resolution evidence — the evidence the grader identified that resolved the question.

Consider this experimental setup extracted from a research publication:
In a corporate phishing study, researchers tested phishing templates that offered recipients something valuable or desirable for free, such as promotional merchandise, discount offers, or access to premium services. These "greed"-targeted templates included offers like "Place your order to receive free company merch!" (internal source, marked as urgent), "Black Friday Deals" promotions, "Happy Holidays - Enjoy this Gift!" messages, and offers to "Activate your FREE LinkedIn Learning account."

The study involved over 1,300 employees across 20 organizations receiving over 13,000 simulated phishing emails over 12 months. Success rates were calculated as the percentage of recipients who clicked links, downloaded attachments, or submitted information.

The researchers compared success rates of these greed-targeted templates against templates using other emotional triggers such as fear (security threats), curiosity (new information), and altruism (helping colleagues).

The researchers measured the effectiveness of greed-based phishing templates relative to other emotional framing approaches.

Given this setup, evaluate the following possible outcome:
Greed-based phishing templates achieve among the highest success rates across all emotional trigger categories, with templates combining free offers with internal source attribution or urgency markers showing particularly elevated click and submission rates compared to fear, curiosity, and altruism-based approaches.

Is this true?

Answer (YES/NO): NO